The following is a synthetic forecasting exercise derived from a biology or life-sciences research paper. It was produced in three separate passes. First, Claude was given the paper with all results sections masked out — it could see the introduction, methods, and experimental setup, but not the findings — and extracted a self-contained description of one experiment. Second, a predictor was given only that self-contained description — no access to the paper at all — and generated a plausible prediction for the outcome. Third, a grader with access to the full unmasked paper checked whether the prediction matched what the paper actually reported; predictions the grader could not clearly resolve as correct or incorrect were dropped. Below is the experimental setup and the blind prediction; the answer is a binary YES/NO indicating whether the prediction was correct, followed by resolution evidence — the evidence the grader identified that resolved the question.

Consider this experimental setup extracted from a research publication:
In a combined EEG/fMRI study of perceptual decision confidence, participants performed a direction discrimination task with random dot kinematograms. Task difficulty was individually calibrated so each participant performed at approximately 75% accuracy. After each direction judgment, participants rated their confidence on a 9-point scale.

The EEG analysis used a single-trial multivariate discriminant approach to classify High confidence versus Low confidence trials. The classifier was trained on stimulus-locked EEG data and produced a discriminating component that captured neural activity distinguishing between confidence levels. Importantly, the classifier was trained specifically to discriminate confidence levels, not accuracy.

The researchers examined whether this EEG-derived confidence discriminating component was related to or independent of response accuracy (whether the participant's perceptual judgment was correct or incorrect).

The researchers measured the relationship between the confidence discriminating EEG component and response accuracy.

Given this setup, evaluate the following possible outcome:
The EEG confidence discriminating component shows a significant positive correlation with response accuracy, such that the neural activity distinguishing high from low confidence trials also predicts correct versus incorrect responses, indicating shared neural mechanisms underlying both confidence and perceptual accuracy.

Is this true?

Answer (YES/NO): YES